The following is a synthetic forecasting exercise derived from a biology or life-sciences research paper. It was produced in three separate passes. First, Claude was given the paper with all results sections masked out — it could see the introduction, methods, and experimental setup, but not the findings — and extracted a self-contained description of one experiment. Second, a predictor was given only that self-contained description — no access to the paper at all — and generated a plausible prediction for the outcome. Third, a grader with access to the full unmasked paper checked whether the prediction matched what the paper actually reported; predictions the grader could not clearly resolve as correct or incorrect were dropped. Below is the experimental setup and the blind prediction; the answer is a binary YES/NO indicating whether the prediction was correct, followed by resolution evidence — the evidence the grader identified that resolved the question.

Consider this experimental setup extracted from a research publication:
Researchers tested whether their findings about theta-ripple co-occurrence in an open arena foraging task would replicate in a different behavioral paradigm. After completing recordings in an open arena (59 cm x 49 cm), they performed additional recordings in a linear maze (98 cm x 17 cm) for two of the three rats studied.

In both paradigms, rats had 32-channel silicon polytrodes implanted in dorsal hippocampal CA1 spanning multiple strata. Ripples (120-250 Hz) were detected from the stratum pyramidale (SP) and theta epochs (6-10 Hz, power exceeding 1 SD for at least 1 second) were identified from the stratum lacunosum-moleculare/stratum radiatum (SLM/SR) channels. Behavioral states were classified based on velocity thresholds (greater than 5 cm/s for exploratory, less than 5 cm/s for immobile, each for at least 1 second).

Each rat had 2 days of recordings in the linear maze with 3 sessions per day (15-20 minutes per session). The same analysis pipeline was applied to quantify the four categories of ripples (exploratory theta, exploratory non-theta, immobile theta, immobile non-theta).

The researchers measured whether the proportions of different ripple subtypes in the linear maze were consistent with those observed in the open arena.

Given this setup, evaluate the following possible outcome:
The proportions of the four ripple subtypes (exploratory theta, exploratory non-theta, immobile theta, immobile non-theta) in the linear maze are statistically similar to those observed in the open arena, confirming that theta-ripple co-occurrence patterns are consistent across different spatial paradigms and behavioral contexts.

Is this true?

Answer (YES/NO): YES